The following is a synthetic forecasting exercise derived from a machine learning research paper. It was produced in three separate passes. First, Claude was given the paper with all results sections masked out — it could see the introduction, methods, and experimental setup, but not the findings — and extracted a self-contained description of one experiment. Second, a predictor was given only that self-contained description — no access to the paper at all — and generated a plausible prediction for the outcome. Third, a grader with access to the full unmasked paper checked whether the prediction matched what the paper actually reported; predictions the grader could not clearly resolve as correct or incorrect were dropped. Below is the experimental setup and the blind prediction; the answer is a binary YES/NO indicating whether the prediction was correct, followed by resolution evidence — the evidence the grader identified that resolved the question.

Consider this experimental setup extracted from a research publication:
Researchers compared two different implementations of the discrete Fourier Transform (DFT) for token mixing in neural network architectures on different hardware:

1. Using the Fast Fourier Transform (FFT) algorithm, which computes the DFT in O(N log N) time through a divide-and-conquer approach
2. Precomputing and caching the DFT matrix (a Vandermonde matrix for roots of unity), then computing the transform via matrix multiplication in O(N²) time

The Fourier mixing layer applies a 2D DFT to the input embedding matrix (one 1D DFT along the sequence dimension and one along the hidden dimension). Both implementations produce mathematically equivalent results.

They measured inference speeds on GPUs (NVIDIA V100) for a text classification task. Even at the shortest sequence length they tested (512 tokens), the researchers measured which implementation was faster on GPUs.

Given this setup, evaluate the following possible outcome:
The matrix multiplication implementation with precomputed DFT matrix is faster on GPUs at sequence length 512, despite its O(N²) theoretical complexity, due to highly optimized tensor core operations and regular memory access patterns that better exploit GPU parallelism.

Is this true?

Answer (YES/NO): NO